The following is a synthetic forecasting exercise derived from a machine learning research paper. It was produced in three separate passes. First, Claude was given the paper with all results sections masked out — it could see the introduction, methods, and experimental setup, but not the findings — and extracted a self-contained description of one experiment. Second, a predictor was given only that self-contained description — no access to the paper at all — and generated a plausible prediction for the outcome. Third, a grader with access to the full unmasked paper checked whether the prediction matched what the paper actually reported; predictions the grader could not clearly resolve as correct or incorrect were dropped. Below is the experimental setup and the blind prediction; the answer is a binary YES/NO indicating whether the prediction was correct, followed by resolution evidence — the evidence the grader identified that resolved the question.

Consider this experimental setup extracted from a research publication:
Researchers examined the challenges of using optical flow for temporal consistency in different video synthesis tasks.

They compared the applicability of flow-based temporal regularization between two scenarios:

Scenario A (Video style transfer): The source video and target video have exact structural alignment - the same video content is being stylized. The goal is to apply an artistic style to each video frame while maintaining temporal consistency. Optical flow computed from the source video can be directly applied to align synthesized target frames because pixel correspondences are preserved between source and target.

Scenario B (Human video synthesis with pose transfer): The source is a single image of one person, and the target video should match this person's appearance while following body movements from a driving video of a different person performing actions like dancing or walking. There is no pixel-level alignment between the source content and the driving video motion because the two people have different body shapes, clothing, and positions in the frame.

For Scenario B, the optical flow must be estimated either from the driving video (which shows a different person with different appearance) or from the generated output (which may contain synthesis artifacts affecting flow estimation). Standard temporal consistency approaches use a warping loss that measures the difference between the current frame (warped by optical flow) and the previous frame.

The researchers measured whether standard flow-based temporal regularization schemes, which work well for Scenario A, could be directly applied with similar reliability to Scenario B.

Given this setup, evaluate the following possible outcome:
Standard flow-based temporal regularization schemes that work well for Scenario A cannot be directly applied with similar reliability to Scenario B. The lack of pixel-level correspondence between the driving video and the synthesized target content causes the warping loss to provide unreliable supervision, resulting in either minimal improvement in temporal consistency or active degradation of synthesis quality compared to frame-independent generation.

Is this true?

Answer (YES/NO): YES